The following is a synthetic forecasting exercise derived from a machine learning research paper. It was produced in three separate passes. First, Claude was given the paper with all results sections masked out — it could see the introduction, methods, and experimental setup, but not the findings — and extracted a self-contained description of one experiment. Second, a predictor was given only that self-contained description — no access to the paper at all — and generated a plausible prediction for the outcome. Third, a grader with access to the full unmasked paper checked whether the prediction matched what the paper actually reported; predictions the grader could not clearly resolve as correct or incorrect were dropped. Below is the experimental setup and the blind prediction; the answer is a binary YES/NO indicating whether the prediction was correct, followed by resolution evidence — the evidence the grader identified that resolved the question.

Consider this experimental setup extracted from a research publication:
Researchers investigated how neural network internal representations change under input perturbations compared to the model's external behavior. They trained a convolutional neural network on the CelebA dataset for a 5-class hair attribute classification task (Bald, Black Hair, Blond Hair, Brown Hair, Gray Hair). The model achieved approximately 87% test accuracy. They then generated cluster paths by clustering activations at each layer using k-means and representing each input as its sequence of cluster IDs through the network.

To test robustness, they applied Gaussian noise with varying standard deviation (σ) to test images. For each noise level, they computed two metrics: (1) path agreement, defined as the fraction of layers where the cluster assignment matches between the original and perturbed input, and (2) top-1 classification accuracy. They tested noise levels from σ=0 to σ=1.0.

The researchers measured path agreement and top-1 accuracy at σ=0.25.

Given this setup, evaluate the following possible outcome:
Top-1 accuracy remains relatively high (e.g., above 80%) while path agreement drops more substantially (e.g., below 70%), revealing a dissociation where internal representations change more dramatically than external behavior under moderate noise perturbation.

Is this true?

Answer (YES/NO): NO